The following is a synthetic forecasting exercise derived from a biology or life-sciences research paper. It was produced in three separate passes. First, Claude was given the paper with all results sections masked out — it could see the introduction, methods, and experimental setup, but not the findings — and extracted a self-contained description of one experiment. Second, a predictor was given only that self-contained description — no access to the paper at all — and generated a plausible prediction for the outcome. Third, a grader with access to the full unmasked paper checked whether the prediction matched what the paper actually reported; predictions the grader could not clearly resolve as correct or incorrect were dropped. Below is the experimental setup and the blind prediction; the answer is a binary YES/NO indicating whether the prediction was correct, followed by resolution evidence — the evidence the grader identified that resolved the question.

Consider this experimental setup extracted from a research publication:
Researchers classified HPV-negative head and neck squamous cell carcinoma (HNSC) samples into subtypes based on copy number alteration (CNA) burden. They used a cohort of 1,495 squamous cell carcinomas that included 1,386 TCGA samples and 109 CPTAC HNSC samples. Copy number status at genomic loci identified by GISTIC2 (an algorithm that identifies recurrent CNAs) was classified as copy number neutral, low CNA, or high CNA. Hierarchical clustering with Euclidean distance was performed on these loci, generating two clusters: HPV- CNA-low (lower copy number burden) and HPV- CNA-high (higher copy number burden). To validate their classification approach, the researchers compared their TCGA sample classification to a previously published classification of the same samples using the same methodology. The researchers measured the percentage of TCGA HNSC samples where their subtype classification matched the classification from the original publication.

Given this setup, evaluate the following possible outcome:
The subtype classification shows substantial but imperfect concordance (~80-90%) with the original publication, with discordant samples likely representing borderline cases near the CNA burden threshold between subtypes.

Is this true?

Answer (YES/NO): NO